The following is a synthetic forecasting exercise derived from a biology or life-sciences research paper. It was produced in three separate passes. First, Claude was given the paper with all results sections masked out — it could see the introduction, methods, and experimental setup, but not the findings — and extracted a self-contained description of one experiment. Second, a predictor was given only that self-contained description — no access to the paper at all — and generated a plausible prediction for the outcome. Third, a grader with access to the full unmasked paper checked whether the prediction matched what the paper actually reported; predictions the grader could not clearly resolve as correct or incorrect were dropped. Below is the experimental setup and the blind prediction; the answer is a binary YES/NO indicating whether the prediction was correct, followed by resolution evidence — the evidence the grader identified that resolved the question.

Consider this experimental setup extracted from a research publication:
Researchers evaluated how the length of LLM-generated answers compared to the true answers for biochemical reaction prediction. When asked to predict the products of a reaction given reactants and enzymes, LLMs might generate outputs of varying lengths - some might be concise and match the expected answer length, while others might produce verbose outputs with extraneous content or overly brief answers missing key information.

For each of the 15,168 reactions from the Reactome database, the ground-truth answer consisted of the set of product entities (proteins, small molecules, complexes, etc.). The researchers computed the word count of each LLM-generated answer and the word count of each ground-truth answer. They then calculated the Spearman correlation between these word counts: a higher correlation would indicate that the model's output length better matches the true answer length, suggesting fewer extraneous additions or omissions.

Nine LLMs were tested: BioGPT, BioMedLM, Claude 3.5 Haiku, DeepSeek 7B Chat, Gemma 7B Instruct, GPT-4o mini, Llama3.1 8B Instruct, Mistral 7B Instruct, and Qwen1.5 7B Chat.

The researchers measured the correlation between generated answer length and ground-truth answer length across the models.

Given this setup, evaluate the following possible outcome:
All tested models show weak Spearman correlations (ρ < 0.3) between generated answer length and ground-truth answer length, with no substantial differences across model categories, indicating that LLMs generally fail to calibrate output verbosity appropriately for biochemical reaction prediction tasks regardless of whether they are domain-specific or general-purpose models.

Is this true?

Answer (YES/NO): NO